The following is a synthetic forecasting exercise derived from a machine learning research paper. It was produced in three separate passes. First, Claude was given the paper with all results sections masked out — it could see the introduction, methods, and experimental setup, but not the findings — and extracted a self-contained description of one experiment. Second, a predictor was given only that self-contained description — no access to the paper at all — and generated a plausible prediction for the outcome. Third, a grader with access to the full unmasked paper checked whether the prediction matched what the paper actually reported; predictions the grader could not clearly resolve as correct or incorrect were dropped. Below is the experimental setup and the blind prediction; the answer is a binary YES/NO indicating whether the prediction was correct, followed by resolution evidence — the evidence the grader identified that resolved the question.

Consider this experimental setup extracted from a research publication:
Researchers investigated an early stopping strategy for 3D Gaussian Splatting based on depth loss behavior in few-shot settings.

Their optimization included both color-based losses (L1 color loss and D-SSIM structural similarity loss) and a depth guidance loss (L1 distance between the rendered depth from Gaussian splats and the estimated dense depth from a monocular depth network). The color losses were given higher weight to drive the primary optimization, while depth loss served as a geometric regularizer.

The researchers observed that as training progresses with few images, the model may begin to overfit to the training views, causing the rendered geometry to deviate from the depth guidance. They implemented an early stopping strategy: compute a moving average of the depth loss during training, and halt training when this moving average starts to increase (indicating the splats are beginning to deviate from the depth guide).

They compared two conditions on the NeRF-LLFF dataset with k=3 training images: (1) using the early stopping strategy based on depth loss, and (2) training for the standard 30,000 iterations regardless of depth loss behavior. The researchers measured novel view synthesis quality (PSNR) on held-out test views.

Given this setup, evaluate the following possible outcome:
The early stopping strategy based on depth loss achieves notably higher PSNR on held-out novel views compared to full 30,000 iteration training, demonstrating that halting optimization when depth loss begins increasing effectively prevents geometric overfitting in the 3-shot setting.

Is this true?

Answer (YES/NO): YES